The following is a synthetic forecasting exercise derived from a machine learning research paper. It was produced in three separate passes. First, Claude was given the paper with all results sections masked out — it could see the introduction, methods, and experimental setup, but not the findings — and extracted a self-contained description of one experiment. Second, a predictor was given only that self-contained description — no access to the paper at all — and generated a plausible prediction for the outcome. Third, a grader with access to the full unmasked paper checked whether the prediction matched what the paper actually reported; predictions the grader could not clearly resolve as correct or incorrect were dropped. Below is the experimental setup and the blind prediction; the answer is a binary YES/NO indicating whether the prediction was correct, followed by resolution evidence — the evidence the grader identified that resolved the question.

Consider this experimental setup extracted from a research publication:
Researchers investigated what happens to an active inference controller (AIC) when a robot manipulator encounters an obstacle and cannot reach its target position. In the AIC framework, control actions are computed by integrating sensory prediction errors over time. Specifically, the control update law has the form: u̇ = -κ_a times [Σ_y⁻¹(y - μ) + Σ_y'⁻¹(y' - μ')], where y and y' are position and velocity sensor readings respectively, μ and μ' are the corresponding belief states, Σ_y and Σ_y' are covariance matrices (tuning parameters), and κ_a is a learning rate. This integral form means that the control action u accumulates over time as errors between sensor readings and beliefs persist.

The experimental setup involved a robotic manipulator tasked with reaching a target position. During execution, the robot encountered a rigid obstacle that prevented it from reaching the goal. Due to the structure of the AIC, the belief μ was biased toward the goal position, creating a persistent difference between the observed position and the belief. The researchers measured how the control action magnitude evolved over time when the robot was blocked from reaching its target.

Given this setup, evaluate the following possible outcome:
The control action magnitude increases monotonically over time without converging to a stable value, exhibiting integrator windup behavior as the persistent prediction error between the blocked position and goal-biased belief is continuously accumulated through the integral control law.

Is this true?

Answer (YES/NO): YES